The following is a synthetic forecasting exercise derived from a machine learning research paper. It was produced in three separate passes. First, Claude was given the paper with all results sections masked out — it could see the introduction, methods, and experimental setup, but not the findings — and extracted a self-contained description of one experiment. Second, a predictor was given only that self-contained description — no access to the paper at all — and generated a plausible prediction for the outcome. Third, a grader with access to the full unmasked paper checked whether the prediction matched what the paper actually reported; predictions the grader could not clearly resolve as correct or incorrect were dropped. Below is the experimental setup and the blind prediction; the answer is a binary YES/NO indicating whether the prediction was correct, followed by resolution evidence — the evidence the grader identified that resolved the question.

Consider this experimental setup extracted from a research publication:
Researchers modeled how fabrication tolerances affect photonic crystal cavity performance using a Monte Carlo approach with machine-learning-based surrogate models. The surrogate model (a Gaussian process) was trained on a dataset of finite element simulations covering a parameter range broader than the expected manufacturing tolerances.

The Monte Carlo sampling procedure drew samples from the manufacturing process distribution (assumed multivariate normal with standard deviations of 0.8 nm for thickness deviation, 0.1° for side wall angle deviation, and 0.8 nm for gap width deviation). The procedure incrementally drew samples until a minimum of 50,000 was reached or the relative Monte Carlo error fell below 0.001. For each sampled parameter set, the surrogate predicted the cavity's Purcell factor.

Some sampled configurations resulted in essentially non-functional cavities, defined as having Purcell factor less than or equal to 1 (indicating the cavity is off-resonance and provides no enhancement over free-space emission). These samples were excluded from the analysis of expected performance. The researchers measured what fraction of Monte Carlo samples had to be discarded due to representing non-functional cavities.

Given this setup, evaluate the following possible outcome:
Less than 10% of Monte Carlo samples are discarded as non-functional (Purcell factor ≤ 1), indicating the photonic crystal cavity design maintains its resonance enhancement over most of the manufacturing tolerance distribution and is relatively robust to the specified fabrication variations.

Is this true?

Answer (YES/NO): YES